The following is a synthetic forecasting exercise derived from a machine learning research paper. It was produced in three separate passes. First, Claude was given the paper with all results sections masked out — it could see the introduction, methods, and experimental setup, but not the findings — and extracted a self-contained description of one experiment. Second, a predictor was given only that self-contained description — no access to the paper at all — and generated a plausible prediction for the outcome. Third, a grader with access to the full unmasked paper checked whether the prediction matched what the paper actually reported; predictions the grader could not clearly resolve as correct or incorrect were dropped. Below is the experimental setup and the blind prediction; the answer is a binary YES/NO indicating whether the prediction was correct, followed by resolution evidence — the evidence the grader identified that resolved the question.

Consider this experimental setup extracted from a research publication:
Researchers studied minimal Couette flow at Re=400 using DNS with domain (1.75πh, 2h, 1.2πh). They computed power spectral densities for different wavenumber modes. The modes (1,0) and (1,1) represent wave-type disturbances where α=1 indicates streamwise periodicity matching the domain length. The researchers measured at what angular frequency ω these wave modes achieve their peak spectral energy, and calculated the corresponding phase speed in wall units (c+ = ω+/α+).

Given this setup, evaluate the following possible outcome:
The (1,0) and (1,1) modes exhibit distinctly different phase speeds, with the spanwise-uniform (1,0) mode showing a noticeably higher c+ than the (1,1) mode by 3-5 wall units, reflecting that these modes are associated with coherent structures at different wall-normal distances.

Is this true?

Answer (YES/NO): NO